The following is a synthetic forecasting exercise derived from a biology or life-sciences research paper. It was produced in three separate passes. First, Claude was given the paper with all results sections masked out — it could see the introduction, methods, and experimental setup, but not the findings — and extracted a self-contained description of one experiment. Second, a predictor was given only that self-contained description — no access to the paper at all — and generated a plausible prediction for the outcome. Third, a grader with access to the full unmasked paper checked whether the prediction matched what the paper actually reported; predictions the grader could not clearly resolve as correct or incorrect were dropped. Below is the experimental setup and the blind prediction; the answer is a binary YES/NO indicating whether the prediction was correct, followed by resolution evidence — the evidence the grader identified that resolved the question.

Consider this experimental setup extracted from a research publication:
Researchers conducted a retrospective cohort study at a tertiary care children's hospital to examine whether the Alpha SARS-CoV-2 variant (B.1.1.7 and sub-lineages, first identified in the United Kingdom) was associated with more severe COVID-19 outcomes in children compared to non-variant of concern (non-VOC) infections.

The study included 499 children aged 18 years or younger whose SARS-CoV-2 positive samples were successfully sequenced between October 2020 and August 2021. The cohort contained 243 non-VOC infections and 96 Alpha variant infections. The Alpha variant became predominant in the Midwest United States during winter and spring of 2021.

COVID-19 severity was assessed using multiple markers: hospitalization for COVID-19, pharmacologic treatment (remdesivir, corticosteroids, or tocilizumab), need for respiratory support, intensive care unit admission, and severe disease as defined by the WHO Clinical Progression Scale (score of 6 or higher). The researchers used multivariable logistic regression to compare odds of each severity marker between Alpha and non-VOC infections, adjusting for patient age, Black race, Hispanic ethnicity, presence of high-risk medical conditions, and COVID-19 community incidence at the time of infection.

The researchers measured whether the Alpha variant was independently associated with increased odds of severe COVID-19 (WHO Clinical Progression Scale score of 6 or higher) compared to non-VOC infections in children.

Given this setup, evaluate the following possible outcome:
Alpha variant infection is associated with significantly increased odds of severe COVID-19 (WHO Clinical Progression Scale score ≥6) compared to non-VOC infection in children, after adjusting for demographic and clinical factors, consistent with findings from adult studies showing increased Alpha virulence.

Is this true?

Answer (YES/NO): NO